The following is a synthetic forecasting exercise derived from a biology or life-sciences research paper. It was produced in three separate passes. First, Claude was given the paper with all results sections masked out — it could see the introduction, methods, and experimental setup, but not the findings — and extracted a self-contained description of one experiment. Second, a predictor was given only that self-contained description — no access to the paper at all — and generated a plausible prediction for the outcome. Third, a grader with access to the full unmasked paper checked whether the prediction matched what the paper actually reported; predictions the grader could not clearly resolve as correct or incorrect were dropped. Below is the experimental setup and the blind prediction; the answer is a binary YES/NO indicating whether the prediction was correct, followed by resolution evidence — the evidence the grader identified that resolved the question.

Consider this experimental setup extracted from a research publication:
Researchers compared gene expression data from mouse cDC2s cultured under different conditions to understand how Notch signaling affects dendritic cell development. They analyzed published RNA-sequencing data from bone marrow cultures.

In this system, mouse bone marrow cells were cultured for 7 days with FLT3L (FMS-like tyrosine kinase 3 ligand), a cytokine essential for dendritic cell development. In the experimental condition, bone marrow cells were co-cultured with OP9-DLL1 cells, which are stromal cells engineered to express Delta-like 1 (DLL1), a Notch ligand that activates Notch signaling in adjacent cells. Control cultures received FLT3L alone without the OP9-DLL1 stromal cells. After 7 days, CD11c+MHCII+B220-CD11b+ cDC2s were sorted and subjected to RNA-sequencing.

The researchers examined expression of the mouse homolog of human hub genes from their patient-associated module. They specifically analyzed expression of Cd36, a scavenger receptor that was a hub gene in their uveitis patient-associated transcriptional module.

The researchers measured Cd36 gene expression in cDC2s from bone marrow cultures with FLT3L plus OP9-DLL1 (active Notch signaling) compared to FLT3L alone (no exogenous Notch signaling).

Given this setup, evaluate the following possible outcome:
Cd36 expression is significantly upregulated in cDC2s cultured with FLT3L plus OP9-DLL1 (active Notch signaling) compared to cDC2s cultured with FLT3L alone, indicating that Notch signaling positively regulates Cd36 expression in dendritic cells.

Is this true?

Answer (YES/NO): NO